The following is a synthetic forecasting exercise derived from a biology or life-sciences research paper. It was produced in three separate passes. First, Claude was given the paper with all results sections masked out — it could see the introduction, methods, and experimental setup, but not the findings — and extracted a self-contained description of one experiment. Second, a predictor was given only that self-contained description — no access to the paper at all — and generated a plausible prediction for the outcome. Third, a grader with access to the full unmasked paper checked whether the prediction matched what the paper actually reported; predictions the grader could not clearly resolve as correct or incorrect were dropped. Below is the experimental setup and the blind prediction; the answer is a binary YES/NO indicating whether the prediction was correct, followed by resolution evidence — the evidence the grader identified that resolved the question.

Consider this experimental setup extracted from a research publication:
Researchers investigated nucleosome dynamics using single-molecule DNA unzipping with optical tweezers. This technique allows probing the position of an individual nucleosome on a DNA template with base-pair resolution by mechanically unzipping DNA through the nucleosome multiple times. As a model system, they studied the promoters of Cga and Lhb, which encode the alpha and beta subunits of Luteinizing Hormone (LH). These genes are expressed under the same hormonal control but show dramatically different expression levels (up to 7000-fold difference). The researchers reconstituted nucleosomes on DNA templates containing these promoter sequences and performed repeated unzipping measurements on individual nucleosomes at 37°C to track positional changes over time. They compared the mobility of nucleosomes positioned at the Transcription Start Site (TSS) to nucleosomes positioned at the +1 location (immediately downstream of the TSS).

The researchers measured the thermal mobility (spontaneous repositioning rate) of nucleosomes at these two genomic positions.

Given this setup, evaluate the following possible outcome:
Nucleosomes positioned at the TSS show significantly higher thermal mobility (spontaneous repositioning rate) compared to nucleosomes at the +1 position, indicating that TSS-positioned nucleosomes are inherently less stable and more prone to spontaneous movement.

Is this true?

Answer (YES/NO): YES